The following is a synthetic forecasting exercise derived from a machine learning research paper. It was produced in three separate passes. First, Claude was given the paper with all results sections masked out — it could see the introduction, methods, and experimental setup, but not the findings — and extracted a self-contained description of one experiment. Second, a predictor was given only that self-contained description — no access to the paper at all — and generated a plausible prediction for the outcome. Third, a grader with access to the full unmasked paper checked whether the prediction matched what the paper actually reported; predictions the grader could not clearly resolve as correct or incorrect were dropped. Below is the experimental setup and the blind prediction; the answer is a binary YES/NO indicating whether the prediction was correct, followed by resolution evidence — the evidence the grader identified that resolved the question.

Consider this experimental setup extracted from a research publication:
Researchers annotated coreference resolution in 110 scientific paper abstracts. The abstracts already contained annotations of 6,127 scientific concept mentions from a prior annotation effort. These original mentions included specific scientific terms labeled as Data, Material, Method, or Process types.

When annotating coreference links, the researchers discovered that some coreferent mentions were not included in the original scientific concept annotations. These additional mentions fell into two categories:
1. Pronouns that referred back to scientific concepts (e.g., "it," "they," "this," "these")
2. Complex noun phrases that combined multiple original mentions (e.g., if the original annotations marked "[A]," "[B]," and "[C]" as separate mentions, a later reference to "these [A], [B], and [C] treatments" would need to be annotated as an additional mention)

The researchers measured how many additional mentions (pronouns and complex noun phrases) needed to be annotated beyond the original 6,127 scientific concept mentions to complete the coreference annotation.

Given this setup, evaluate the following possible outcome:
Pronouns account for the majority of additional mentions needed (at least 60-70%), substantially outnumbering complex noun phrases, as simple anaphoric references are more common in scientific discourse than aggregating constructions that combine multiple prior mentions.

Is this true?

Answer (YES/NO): NO